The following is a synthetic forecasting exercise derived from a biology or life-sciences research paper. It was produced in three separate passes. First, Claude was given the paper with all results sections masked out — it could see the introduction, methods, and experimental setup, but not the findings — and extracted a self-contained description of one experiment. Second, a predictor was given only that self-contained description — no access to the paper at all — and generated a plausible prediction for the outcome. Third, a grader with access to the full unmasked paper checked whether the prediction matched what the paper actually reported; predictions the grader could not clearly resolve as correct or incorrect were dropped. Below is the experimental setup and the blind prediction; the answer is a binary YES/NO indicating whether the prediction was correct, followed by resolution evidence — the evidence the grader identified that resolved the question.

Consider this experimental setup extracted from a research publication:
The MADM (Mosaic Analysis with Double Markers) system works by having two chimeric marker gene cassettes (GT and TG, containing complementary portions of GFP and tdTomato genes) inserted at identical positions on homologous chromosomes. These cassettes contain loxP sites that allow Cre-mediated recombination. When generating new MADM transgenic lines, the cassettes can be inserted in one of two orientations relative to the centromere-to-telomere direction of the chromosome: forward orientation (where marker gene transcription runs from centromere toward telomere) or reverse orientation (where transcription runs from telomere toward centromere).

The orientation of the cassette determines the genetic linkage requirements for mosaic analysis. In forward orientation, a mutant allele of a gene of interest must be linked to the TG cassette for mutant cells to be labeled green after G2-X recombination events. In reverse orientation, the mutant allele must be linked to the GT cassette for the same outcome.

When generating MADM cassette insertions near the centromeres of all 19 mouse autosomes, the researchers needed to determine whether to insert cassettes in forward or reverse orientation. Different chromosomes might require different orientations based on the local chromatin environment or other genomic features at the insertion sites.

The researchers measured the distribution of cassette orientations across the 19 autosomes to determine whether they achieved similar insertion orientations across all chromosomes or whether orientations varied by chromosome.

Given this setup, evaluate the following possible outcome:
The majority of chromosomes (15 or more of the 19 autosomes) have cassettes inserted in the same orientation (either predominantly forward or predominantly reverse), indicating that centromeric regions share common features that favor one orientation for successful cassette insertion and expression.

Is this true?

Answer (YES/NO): YES